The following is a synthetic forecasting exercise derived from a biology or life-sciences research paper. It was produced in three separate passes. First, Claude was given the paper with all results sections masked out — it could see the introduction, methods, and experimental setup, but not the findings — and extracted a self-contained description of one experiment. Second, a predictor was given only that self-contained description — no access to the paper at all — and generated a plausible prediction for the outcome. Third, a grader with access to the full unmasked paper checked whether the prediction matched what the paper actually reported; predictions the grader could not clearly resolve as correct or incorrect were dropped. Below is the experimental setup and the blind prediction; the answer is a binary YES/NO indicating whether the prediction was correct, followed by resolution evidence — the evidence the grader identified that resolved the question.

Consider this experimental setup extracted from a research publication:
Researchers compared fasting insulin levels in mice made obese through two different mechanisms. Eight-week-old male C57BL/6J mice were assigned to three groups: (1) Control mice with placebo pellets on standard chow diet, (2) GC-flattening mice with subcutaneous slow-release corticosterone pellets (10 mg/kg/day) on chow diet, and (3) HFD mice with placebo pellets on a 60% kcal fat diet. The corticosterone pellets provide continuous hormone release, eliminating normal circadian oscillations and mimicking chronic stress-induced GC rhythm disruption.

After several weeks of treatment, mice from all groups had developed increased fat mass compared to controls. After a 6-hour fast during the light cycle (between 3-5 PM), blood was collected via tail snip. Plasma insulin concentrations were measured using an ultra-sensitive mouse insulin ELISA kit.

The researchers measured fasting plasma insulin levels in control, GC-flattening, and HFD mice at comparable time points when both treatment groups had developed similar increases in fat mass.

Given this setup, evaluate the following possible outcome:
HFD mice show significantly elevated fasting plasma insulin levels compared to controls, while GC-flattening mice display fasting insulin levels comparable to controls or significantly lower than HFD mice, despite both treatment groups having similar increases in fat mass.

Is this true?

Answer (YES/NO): NO